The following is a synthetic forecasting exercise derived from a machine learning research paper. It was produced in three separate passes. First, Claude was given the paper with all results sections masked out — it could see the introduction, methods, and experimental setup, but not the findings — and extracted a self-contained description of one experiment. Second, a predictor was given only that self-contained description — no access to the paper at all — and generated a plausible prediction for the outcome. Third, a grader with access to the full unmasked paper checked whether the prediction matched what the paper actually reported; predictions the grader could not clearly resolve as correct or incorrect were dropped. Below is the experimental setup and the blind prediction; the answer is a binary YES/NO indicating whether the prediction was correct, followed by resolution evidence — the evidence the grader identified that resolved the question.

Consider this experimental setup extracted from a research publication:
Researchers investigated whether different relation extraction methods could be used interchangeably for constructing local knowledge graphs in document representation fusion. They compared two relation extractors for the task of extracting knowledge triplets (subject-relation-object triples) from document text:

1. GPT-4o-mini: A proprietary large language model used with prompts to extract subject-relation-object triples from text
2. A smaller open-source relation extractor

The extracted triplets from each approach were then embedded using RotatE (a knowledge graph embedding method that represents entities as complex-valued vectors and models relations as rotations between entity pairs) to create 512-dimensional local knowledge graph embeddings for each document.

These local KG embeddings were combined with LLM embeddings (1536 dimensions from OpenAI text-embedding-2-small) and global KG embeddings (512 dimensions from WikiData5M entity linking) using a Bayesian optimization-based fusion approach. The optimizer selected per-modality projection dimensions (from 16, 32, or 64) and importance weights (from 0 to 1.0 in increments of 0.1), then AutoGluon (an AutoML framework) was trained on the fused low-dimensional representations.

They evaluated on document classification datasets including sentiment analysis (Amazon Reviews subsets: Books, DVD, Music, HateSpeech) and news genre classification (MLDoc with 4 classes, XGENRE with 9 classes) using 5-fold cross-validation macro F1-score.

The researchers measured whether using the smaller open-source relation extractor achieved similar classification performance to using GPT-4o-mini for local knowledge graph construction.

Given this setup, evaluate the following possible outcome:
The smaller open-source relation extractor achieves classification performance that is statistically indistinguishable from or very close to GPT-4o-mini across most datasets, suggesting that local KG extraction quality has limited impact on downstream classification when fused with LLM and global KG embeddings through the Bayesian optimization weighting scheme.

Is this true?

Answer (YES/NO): YES